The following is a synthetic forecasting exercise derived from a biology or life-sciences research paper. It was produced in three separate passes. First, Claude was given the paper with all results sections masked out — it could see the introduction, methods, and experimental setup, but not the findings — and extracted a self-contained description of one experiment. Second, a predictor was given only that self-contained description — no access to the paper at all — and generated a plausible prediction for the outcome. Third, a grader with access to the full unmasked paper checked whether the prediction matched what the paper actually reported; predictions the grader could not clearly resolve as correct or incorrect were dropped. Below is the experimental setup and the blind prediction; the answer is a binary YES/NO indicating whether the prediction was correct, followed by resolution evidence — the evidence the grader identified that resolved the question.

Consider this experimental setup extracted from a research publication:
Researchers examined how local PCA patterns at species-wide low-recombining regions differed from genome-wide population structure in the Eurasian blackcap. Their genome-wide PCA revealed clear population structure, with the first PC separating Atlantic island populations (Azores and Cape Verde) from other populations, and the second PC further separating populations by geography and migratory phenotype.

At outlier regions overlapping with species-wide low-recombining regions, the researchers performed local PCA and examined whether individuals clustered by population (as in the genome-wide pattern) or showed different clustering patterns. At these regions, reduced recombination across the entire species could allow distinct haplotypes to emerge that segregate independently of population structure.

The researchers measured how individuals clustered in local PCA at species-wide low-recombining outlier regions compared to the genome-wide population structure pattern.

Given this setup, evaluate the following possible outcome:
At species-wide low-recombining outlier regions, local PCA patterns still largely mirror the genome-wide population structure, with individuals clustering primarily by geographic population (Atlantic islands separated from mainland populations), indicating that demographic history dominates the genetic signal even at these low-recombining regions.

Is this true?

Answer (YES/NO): NO